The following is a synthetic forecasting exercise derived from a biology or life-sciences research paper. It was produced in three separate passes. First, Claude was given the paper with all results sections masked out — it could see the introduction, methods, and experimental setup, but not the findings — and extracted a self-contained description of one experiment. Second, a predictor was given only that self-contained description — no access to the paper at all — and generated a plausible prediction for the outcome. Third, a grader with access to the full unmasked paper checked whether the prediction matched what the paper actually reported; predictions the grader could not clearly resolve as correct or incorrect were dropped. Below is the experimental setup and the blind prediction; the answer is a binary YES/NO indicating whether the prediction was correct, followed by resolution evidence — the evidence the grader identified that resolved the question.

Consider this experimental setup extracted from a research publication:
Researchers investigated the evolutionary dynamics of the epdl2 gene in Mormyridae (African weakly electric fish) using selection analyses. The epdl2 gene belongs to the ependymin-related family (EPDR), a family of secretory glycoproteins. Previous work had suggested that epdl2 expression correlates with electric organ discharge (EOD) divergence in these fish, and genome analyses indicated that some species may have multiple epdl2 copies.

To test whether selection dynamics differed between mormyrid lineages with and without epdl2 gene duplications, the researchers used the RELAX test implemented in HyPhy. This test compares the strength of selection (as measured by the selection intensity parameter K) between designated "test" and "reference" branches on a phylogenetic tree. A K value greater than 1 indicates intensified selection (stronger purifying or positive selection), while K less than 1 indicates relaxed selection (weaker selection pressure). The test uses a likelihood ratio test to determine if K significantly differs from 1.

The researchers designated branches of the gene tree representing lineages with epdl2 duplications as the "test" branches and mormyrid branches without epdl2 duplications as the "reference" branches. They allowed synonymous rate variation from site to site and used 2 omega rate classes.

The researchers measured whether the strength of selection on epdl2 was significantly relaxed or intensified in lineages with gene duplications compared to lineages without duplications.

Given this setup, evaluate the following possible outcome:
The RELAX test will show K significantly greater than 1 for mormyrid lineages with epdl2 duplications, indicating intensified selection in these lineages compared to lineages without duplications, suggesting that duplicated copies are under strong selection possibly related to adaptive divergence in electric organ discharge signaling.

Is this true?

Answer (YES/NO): YES